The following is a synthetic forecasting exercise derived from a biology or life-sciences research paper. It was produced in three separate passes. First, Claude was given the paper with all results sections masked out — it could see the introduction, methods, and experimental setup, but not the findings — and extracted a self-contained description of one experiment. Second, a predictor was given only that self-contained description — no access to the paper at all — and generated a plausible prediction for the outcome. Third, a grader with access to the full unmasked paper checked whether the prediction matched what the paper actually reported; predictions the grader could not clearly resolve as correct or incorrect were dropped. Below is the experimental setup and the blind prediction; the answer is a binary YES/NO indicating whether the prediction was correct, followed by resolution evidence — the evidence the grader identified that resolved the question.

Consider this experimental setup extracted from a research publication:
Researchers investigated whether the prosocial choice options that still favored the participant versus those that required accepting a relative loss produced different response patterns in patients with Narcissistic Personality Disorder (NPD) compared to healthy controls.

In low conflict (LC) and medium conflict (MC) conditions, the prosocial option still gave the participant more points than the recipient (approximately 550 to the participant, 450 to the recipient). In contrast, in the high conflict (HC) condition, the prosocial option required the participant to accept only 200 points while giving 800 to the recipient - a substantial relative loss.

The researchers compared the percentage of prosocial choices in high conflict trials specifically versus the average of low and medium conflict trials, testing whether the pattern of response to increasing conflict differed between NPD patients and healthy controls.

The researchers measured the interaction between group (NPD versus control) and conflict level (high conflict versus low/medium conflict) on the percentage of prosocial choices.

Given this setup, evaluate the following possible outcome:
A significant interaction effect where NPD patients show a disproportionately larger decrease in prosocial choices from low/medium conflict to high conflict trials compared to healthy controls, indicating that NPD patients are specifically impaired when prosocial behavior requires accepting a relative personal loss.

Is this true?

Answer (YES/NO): NO